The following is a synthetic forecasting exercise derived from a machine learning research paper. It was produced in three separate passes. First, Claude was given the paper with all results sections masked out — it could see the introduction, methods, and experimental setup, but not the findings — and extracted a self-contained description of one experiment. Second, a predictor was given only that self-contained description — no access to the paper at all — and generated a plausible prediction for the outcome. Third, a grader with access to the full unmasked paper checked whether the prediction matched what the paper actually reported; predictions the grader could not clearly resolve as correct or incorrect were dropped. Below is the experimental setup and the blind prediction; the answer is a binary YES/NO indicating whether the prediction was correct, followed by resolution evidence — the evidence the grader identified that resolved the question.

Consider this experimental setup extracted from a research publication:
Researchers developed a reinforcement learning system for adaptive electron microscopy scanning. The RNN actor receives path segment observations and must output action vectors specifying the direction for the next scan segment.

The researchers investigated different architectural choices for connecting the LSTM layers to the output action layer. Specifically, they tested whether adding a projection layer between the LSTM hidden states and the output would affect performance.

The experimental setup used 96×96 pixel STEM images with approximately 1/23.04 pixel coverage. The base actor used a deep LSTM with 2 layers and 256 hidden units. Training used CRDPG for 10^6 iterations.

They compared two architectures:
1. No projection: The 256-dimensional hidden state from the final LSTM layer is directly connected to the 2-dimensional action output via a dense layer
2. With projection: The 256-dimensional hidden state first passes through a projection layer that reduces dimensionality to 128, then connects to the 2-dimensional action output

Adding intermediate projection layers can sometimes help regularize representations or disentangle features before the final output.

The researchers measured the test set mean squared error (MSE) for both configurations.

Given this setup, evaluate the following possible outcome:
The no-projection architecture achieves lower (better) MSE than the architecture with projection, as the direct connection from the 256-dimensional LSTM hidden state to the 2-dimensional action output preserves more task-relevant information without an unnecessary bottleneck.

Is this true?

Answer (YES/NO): YES